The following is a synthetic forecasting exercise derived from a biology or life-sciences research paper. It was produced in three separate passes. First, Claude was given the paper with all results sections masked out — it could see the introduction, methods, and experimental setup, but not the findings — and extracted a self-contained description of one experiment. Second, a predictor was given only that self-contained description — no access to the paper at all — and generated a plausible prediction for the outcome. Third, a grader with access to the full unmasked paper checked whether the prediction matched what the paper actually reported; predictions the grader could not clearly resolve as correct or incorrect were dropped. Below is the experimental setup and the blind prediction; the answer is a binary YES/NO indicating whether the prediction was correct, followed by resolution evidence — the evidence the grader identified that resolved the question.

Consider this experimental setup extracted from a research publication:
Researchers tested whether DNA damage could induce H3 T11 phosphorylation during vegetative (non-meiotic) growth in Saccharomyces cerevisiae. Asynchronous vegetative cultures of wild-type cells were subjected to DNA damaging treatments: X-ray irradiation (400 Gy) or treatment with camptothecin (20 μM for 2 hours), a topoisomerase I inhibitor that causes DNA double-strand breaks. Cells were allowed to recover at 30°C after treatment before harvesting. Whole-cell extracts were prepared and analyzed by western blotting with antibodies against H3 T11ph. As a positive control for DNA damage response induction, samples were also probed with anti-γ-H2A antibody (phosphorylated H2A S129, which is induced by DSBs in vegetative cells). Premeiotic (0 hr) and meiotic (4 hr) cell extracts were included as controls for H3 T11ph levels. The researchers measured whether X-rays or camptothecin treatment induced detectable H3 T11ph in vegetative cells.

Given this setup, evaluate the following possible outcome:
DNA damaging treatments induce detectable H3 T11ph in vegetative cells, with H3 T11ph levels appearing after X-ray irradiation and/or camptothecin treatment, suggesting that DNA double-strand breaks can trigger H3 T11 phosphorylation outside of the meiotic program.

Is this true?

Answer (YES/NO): NO